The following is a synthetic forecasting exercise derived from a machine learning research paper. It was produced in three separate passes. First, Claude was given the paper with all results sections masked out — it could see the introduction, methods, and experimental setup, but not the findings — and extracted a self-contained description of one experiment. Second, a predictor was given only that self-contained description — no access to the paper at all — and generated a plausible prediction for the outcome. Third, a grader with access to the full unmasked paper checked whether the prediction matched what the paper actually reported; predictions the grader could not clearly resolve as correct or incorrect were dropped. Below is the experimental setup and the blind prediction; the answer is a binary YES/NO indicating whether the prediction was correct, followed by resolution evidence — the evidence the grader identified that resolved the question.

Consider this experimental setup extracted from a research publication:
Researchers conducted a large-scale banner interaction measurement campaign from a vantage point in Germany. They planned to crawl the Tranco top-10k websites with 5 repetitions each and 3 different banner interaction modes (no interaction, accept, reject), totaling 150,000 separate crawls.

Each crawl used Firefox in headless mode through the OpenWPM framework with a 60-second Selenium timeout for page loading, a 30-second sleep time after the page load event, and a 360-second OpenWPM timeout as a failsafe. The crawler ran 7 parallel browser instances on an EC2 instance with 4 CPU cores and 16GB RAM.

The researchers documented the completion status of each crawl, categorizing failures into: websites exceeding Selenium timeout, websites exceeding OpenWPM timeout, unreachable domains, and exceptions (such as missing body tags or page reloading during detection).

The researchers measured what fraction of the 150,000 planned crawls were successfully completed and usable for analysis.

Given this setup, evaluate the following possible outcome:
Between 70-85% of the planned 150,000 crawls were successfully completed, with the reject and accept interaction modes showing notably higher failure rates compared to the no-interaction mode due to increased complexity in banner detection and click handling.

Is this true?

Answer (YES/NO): NO